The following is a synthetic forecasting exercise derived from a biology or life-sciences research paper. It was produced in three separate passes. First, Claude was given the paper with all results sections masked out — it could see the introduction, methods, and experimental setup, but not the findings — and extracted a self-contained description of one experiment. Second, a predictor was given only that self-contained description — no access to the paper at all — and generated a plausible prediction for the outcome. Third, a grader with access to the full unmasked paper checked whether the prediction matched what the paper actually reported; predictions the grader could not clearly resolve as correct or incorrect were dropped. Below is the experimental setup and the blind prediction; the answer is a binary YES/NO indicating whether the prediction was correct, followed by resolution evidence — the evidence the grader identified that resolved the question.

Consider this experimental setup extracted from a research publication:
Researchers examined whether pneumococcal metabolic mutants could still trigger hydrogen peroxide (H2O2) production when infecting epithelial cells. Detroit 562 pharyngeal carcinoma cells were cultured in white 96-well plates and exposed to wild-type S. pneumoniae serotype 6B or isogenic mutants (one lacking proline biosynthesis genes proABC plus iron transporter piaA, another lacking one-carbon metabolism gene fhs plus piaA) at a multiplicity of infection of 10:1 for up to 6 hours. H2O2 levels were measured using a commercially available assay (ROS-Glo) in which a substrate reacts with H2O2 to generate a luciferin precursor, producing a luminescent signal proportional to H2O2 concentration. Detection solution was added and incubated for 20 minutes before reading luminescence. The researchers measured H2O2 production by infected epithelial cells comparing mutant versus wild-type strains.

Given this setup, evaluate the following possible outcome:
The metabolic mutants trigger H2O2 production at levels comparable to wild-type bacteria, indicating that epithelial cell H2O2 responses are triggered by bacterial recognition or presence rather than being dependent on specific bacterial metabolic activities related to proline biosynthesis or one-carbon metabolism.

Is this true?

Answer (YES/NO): NO